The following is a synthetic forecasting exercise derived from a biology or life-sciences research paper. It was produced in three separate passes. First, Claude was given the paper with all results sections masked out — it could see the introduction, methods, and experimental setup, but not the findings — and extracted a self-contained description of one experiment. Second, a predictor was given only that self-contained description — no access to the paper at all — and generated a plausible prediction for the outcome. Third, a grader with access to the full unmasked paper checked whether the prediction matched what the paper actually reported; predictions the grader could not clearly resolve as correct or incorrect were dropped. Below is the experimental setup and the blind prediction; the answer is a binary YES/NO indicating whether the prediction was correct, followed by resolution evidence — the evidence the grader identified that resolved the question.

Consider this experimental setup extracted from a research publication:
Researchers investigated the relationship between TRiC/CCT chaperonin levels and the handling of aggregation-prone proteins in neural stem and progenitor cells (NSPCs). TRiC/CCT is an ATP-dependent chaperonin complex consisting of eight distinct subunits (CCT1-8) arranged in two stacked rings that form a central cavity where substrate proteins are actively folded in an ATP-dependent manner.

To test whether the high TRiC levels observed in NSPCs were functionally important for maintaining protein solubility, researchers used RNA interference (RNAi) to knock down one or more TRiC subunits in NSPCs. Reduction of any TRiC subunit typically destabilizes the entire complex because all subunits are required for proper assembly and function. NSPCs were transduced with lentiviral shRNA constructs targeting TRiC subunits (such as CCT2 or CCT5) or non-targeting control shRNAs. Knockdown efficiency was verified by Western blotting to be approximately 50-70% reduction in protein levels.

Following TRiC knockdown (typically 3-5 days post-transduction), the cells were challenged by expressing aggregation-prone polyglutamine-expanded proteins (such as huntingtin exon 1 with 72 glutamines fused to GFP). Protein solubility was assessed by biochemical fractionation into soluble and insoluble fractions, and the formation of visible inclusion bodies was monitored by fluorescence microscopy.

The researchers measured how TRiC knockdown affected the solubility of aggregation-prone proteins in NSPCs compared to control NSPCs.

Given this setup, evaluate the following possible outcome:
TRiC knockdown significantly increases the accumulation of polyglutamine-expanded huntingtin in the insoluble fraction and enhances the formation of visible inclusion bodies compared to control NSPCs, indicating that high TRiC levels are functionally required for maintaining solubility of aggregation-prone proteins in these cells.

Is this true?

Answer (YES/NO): YES